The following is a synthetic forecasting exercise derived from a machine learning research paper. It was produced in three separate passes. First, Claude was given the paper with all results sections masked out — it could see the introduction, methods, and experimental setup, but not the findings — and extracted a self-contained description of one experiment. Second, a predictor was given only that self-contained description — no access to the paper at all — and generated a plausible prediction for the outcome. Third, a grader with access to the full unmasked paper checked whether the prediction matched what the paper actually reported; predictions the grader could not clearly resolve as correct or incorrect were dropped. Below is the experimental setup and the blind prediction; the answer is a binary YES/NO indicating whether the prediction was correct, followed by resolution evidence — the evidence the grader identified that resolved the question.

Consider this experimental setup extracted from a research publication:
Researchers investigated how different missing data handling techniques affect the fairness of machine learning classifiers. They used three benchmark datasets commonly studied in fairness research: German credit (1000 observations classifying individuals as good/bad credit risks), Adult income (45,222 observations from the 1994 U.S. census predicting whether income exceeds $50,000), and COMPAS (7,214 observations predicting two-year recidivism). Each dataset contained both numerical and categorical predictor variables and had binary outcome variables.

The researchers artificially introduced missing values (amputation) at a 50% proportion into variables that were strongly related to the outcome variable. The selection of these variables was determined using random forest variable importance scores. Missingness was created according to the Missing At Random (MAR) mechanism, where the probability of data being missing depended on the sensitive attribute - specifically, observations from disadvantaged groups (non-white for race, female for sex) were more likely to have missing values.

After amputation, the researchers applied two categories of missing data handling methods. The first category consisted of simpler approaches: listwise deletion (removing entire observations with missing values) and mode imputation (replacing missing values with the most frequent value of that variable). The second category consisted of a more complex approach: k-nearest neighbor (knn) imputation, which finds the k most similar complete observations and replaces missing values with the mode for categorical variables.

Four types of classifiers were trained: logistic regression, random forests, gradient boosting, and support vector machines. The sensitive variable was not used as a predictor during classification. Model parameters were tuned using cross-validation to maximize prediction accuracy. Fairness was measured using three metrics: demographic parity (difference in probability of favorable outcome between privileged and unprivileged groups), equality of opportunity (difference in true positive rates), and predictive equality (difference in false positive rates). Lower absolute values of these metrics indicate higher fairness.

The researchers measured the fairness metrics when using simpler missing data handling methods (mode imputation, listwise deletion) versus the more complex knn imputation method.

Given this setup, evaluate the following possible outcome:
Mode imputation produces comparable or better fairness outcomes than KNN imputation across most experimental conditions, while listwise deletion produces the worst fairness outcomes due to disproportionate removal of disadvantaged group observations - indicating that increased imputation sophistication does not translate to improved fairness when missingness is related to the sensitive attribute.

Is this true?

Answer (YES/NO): NO